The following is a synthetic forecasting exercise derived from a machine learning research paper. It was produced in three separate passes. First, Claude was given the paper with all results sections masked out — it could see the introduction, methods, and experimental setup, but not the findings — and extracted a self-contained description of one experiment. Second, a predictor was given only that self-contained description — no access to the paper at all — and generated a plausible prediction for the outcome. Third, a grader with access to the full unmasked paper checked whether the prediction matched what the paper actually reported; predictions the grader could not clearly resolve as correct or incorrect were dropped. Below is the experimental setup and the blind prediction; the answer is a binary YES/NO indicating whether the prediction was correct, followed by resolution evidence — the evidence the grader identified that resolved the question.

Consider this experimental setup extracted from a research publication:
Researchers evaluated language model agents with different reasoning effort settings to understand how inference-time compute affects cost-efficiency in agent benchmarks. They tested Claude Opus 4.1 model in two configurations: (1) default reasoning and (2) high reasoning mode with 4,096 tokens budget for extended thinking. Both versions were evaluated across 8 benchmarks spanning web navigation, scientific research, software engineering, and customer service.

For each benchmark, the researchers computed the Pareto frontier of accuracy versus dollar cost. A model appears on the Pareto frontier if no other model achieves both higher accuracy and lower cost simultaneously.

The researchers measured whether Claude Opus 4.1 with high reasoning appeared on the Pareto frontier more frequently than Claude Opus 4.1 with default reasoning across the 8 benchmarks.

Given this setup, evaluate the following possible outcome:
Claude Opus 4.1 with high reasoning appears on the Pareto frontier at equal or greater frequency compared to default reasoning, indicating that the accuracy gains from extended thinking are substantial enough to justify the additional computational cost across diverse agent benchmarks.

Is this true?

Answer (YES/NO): YES